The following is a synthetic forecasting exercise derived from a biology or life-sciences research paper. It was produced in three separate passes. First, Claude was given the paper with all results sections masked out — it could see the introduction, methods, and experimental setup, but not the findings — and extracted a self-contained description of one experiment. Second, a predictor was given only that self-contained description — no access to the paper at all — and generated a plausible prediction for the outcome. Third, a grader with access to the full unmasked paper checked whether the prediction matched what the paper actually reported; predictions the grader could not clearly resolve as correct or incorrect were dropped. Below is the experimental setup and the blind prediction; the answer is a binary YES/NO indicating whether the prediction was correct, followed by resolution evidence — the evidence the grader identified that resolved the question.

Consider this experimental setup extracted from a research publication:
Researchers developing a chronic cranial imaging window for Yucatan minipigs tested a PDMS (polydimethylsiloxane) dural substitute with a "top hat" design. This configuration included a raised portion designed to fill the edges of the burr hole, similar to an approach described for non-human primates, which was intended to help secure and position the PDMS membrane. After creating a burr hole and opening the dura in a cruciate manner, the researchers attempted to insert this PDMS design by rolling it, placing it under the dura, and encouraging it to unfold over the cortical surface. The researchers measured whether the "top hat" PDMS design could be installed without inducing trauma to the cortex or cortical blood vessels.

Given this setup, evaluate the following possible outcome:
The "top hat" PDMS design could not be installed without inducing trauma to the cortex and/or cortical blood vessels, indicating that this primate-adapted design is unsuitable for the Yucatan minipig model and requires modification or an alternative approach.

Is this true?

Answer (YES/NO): YES